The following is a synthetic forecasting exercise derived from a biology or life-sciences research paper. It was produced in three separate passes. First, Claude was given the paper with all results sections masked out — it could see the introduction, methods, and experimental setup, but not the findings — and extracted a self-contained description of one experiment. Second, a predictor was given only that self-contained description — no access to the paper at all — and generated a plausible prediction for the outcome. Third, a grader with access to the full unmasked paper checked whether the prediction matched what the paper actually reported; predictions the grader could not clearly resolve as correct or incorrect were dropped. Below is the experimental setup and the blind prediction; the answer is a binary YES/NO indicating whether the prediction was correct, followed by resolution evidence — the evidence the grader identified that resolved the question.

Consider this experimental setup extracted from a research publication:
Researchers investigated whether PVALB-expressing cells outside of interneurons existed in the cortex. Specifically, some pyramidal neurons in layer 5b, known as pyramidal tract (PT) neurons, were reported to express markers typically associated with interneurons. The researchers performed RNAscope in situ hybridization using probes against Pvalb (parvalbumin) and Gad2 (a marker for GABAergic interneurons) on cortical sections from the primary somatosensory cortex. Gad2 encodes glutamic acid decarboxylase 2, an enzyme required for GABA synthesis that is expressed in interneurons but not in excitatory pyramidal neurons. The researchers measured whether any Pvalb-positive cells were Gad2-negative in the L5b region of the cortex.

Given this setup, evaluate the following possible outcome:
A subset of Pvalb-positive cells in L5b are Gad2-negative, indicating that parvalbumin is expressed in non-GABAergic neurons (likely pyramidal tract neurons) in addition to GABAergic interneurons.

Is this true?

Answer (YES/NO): YES